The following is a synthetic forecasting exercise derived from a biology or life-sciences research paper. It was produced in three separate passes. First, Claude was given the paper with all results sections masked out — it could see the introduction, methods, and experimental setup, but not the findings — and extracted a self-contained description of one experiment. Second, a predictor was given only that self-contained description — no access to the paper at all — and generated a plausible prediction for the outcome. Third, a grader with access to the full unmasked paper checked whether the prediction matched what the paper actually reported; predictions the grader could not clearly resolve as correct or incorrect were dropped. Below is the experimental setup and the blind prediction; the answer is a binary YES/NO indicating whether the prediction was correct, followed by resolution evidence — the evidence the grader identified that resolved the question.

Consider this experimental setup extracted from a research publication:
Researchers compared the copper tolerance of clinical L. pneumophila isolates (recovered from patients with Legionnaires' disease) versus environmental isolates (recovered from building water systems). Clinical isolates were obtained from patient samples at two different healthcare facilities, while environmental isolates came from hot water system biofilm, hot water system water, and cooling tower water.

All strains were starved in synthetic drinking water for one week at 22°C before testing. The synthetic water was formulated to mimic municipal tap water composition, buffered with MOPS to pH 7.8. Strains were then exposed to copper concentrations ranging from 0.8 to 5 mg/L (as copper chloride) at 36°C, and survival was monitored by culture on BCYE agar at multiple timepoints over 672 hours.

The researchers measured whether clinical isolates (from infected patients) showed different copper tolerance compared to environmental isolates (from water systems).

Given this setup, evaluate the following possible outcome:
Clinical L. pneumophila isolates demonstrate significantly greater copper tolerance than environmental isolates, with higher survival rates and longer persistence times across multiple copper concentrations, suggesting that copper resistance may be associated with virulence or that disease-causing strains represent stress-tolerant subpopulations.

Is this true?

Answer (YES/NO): NO